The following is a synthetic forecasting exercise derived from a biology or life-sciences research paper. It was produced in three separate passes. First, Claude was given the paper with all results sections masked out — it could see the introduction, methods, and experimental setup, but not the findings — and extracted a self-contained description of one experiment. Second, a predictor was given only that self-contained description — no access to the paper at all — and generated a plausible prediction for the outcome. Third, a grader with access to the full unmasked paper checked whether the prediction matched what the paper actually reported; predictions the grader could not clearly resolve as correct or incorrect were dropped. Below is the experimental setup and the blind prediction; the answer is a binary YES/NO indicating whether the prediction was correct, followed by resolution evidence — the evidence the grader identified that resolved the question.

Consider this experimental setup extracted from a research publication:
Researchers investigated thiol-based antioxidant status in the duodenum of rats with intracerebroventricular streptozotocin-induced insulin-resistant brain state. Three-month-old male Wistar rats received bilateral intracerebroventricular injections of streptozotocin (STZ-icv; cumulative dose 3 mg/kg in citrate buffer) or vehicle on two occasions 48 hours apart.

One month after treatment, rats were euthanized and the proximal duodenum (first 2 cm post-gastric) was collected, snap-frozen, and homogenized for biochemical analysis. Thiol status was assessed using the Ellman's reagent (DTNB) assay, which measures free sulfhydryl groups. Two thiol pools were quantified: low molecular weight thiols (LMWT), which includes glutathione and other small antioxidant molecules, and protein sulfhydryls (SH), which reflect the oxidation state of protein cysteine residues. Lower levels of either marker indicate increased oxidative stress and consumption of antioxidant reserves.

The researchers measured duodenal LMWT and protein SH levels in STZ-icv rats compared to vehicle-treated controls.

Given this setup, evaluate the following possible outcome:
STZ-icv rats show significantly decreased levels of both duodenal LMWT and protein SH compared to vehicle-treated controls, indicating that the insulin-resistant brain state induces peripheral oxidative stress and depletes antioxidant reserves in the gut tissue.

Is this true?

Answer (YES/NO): YES